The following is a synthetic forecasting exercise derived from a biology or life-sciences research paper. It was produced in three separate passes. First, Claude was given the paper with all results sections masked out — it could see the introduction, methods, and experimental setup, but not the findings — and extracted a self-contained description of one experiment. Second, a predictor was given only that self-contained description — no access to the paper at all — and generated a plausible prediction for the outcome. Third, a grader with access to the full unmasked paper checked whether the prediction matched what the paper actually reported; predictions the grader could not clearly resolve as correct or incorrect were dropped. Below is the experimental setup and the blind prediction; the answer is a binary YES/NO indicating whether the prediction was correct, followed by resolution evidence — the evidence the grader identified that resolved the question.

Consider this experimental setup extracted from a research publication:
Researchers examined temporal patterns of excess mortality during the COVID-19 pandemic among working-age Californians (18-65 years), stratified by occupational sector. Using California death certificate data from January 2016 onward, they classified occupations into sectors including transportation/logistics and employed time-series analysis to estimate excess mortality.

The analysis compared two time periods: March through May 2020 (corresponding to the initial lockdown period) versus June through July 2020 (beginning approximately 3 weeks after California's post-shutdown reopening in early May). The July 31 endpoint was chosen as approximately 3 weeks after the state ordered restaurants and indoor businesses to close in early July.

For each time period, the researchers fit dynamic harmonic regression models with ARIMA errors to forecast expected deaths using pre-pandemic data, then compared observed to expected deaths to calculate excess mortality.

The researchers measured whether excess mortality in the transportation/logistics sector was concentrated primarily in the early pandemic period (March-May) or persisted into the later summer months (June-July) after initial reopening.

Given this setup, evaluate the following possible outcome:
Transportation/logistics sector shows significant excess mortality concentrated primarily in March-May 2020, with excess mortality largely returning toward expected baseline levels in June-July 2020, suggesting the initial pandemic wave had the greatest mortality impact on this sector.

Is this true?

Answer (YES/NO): NO